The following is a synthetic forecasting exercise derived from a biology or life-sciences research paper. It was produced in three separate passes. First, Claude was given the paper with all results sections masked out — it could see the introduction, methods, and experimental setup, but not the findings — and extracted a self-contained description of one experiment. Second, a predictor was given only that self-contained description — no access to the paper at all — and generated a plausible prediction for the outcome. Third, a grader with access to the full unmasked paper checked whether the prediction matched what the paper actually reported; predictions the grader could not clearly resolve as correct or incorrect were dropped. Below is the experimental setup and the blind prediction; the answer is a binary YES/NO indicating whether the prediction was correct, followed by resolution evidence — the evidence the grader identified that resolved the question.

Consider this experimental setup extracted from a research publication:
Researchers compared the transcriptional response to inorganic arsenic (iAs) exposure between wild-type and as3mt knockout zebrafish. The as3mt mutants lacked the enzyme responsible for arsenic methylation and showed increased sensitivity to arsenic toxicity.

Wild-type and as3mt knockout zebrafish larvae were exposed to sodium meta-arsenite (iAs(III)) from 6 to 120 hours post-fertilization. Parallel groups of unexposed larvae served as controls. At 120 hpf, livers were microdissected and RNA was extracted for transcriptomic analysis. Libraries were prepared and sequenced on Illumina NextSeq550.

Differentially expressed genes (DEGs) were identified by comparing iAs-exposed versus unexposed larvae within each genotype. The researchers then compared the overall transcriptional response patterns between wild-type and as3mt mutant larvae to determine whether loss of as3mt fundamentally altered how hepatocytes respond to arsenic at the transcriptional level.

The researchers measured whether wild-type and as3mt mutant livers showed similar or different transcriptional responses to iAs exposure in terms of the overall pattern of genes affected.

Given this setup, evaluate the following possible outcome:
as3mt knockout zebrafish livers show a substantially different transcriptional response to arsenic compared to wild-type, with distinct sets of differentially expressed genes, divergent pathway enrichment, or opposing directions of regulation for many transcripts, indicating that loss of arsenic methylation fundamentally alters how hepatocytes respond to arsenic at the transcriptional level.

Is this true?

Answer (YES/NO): NO